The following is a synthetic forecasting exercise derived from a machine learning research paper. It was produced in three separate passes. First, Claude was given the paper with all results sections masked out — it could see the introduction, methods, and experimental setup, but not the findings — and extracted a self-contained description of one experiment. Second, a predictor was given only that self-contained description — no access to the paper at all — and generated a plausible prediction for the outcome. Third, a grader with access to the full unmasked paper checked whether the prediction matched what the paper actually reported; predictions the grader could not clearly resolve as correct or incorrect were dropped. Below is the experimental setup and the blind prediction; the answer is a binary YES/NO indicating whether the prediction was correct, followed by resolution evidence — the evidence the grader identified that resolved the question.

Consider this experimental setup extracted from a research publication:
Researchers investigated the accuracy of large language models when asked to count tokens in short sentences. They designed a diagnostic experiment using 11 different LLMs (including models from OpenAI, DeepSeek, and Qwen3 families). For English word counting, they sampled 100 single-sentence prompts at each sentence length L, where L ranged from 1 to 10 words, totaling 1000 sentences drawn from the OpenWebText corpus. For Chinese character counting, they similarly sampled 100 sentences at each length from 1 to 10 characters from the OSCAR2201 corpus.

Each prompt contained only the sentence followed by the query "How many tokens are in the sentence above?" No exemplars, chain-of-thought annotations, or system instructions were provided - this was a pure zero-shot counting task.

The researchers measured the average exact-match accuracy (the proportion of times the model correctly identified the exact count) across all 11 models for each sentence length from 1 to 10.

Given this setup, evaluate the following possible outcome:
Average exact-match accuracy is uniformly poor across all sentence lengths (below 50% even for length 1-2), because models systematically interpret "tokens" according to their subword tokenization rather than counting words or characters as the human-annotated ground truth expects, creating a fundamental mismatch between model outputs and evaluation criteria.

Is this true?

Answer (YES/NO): NO